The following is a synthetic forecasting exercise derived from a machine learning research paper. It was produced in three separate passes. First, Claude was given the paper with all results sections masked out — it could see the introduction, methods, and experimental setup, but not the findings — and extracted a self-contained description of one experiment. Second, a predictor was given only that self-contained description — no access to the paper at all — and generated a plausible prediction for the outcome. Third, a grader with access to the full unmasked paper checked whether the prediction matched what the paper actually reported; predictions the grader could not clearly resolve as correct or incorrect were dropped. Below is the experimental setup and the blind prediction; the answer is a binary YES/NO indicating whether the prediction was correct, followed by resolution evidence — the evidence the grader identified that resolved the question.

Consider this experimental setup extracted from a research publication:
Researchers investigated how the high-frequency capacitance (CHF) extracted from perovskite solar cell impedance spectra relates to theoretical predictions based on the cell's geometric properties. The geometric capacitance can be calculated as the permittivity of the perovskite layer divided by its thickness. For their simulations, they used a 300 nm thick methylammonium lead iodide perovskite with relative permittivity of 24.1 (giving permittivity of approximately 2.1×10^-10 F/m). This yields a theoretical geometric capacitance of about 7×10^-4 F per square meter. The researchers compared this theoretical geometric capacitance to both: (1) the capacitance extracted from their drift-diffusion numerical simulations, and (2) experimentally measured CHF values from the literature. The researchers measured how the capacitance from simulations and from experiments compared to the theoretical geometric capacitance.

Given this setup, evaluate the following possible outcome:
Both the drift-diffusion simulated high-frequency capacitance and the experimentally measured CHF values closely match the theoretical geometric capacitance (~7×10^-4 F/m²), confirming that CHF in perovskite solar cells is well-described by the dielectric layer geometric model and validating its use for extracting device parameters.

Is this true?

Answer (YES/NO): NO